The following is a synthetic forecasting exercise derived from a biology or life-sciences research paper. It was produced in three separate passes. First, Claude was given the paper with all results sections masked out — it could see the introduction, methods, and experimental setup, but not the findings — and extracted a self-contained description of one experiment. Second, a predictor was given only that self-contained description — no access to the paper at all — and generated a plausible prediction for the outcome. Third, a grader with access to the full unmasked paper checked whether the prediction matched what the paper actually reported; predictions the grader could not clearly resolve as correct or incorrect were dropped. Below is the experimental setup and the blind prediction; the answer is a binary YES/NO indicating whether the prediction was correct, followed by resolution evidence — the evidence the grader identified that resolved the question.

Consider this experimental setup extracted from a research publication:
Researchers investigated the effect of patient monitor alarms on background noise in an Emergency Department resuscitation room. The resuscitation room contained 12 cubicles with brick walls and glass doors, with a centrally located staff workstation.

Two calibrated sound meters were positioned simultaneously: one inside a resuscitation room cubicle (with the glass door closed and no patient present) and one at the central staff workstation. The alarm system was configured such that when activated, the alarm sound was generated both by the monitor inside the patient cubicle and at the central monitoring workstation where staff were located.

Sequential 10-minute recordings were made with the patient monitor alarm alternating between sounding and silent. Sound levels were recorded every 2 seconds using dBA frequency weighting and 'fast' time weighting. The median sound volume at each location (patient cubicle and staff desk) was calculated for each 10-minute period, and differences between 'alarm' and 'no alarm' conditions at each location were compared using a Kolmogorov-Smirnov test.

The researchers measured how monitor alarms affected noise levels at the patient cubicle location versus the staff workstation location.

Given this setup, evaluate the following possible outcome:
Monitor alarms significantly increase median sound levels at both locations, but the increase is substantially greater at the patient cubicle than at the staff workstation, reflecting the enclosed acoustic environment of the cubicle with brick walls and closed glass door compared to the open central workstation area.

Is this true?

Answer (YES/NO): NO